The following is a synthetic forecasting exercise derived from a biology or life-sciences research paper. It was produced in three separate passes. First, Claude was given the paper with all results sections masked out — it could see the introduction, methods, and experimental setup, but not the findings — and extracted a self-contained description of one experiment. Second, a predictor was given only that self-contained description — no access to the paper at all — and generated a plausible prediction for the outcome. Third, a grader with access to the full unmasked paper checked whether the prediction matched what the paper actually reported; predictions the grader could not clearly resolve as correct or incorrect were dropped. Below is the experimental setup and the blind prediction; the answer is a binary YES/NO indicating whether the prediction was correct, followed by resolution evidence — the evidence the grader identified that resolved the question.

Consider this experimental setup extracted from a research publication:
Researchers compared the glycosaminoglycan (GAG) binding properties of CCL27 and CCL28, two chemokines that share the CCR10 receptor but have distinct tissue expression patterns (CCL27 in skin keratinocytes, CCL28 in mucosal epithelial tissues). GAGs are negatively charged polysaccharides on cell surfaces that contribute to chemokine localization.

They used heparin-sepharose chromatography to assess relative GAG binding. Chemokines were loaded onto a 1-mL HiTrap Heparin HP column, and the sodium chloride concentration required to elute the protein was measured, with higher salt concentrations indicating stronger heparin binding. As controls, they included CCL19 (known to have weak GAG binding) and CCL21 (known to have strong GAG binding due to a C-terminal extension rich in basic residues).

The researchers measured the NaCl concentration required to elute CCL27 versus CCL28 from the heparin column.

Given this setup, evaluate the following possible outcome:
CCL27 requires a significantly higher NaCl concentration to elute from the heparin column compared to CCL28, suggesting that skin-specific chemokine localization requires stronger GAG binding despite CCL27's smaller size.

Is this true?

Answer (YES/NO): NO